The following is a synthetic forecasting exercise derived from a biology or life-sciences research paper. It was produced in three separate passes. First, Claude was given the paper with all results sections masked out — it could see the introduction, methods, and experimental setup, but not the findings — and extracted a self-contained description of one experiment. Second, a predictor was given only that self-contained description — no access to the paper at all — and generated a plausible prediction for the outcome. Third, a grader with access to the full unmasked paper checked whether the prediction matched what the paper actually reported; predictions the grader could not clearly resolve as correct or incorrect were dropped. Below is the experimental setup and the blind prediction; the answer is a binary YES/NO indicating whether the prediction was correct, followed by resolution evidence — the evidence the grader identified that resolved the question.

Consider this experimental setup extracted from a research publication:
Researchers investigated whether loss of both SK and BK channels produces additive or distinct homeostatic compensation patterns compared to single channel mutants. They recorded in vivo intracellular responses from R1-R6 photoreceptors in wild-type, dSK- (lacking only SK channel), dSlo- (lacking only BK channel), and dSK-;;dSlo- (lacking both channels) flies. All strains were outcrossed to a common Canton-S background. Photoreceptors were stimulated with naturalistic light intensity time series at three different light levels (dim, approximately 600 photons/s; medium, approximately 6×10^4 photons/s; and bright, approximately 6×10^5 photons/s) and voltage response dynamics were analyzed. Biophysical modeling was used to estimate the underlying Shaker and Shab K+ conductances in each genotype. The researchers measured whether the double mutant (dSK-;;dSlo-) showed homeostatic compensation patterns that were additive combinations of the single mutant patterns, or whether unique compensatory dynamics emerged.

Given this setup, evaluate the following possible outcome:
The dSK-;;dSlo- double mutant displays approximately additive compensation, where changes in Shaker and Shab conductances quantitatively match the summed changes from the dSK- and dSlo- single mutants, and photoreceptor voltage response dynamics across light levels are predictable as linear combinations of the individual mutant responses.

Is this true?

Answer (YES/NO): NO